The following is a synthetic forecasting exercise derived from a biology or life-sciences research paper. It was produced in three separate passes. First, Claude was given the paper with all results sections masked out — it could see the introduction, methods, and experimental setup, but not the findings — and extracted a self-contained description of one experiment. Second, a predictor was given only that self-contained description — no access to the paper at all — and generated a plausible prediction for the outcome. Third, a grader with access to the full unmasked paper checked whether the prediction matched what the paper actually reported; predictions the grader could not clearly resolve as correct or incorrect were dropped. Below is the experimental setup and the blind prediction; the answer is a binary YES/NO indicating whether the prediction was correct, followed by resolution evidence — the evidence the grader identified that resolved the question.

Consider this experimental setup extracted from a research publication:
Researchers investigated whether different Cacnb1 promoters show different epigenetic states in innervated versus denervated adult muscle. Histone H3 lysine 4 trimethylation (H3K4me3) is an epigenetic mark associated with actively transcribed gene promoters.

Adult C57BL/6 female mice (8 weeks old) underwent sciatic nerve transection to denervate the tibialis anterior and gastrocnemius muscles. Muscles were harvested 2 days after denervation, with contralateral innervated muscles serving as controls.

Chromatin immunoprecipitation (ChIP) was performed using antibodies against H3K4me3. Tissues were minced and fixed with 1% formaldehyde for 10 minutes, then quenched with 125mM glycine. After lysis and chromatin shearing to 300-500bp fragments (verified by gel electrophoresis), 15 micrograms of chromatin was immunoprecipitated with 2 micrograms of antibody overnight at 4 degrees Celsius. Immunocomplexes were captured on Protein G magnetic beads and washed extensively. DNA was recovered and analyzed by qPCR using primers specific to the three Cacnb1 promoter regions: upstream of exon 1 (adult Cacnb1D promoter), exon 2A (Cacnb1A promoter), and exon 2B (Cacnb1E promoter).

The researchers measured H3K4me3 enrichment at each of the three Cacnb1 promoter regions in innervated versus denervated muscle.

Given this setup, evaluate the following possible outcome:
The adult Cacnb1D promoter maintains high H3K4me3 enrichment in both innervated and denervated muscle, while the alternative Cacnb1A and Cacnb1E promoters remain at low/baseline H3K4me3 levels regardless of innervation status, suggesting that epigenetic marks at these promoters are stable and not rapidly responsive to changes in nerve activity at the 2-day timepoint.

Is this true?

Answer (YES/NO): NO